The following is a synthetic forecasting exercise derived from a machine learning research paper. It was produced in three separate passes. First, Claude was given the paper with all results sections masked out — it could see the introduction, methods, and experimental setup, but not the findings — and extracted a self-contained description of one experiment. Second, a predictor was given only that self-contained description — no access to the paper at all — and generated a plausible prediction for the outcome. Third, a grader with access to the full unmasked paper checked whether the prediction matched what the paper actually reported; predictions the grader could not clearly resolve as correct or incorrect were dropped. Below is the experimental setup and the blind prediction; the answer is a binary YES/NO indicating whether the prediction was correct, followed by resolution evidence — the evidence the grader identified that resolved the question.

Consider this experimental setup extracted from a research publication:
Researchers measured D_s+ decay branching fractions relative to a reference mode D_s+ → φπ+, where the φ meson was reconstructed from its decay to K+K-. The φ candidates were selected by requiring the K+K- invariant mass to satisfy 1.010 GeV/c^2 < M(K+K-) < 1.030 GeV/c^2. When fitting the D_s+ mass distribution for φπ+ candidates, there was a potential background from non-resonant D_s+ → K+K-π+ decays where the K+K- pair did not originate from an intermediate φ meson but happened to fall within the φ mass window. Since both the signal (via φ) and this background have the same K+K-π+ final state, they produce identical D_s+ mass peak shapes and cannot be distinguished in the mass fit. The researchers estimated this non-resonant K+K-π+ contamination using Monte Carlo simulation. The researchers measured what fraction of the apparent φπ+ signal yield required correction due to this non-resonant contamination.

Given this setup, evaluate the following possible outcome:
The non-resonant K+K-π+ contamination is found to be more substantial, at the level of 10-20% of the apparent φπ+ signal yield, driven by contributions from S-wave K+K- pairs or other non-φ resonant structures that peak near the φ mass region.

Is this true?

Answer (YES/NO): NO